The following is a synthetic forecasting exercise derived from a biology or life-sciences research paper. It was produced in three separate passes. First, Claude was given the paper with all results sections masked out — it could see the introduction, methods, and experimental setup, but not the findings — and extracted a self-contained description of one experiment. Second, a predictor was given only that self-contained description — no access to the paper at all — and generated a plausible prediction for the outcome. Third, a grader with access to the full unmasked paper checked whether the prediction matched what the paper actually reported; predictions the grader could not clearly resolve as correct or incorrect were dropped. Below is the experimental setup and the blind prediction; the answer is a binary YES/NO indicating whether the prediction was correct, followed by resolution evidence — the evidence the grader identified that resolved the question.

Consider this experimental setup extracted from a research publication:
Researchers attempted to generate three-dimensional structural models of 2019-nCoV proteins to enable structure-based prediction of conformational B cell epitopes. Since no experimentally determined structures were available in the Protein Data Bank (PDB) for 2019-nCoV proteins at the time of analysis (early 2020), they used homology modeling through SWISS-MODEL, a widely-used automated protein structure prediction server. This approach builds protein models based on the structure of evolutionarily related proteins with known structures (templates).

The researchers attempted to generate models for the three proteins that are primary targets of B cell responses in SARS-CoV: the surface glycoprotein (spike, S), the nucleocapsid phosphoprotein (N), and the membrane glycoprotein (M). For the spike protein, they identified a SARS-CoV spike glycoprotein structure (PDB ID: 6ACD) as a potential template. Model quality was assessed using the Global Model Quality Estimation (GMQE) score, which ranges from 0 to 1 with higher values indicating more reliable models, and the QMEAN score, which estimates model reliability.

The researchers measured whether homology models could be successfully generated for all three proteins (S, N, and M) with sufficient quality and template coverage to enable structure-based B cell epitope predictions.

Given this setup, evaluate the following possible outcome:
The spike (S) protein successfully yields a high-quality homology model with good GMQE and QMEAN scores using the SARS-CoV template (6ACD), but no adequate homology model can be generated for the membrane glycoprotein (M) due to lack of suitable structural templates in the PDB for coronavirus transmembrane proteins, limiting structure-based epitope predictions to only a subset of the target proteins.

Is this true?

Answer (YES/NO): NO